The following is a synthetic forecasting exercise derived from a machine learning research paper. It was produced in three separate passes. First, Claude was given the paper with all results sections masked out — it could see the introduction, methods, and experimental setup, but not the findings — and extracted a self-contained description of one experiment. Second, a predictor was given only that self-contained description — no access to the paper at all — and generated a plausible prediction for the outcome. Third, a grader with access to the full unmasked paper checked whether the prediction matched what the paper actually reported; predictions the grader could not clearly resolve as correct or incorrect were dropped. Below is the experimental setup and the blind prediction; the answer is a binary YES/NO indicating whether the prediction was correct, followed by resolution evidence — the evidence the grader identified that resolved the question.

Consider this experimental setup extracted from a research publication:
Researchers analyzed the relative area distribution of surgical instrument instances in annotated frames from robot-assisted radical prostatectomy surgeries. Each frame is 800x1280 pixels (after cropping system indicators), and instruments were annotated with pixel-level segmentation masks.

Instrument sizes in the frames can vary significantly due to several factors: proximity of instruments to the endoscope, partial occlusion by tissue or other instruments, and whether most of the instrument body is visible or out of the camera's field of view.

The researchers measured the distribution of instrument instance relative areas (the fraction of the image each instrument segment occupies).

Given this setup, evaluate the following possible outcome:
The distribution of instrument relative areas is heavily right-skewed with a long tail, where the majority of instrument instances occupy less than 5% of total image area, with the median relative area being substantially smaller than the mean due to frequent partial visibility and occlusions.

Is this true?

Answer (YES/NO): NO